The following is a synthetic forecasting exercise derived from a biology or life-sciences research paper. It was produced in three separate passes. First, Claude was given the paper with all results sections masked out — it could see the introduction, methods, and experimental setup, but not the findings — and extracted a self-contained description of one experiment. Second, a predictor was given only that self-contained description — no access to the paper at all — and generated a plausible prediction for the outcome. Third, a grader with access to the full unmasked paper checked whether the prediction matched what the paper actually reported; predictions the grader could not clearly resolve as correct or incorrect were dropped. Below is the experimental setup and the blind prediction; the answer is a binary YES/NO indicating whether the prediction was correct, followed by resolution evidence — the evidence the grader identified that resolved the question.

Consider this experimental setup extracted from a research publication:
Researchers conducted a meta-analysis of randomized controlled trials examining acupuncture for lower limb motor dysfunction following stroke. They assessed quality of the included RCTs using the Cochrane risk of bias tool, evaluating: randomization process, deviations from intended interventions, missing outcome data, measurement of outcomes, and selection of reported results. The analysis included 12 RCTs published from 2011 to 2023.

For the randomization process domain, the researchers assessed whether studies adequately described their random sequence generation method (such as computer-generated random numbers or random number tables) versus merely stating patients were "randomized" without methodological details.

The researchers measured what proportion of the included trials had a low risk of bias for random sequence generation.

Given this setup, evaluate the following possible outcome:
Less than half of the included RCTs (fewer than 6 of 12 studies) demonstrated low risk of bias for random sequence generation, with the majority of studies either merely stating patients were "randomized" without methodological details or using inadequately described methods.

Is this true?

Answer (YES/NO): NO